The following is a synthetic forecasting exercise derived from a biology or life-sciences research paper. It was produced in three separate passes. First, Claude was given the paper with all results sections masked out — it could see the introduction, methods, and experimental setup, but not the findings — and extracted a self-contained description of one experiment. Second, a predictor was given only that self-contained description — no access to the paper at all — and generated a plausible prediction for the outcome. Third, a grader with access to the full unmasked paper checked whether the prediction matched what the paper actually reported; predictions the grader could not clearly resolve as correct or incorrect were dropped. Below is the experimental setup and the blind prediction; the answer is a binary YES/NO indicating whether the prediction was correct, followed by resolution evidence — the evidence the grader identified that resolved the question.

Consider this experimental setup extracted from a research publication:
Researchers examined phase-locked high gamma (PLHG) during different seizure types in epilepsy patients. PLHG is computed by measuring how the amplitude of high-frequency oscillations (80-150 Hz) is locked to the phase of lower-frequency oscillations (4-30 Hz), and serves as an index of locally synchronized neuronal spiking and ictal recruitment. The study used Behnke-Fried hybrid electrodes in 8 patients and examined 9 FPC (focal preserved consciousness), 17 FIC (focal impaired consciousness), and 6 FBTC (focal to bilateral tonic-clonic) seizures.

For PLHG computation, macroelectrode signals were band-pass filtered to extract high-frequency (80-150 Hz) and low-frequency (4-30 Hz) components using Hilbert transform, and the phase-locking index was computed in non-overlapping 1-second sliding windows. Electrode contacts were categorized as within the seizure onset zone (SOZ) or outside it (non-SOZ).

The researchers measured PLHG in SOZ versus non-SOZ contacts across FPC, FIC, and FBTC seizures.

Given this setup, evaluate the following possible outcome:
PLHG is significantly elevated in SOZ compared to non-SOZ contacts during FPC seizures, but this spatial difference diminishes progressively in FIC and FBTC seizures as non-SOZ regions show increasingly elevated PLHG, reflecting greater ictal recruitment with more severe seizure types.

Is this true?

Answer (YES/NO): NO